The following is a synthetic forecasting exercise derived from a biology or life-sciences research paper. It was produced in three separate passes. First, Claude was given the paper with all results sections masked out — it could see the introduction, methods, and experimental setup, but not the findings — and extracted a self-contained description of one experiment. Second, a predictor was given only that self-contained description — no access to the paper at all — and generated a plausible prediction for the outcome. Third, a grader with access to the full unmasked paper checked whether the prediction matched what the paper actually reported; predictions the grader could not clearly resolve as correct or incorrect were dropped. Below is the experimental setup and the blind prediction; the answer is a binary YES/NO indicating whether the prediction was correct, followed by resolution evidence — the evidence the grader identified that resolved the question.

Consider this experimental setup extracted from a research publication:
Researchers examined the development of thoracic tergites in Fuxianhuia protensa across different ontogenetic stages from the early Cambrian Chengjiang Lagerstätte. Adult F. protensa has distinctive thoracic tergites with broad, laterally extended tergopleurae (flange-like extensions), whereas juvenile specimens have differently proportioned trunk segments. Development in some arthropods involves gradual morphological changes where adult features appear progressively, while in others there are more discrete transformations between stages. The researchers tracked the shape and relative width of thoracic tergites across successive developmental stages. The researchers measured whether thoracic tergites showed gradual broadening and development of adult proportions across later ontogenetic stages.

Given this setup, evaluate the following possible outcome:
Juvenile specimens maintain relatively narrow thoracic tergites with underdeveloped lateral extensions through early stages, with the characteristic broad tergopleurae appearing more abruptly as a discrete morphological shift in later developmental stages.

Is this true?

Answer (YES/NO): NO